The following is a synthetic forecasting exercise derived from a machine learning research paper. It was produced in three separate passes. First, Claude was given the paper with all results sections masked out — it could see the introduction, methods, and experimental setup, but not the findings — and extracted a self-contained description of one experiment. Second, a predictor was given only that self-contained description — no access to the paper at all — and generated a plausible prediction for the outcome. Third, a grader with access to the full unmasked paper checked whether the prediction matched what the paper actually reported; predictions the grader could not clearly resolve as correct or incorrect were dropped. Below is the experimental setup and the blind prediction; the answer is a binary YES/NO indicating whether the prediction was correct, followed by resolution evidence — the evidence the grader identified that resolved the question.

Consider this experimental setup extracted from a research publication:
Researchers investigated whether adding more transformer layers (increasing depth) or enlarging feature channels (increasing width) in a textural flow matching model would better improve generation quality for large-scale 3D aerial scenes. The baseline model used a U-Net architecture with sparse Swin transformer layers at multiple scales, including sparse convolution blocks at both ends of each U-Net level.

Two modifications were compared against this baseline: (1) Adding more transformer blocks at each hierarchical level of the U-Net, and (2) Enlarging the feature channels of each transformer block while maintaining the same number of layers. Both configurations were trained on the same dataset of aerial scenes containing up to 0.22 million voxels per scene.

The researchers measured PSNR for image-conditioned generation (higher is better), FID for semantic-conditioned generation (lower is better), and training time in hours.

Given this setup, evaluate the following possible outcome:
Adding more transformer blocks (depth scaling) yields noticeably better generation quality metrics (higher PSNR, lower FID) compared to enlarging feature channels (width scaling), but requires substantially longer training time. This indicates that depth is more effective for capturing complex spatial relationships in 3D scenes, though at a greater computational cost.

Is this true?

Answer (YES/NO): NO